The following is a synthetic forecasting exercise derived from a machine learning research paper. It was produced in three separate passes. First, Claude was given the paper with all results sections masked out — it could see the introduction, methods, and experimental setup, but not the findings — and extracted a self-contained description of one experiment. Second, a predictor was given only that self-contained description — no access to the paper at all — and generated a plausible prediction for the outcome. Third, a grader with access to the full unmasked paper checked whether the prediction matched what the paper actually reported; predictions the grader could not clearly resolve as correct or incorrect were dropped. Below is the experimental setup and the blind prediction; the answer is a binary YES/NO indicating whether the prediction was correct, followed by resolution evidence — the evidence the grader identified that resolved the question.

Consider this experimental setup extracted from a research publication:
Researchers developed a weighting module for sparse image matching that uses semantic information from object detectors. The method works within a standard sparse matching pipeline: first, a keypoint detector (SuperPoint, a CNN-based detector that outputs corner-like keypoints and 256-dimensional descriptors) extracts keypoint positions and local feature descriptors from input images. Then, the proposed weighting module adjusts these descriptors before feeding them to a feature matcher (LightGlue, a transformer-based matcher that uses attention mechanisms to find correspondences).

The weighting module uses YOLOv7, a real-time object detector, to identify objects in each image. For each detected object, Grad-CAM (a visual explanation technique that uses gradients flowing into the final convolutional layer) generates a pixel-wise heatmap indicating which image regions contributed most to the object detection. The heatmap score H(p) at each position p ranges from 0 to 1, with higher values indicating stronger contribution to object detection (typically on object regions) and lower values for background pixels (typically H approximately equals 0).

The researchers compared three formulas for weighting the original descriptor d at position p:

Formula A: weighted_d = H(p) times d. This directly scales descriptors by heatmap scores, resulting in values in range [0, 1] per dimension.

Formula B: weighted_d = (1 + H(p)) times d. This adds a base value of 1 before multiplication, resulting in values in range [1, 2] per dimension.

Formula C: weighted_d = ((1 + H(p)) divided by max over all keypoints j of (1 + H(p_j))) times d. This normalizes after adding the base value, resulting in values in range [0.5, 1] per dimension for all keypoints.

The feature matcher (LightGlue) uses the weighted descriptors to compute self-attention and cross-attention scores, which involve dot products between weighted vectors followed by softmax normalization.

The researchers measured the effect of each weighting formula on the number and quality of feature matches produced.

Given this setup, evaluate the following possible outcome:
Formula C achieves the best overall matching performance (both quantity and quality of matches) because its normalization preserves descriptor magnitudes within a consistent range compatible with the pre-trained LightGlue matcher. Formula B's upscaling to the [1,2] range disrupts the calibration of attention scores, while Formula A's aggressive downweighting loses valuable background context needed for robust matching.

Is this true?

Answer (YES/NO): YES